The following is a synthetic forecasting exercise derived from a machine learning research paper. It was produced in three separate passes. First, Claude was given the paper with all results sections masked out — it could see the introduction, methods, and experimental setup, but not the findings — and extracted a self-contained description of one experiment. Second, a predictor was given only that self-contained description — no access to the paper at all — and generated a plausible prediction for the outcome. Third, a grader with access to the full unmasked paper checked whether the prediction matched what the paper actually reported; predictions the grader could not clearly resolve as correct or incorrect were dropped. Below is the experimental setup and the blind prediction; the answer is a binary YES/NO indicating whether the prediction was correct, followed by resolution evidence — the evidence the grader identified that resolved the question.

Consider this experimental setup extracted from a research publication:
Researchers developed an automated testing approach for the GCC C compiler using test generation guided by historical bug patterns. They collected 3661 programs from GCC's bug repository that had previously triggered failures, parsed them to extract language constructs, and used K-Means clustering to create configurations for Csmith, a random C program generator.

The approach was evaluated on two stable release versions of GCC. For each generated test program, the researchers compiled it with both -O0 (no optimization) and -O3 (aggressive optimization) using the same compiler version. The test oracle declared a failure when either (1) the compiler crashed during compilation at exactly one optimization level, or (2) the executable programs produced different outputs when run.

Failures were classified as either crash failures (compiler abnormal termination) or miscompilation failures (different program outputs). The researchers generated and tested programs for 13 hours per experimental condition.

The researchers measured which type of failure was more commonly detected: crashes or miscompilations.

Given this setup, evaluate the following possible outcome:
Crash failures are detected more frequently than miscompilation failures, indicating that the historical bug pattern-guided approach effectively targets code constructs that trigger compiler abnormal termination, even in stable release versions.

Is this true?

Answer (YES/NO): NO